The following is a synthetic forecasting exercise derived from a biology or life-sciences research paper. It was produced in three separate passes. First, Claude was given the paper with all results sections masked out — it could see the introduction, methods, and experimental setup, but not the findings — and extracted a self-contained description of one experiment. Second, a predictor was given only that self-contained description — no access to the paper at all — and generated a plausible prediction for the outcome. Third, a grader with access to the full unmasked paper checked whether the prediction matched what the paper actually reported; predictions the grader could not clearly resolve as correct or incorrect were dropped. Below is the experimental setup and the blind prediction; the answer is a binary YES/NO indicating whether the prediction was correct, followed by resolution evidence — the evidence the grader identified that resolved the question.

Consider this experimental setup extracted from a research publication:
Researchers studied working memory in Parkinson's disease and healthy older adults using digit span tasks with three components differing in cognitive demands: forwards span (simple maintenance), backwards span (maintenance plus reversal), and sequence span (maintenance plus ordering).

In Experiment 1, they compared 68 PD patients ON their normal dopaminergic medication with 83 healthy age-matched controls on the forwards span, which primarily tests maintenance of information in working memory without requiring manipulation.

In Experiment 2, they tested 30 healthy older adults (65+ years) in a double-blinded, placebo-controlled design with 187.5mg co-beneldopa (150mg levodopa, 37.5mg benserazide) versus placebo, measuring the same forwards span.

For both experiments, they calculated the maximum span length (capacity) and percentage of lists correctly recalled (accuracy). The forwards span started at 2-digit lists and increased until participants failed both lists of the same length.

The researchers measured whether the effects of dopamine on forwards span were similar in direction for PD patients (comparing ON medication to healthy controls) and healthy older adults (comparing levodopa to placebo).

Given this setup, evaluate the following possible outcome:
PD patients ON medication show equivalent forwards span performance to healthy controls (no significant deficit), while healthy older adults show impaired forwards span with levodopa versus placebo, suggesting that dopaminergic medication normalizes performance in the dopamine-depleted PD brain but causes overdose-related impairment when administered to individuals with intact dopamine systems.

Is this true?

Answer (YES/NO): NO